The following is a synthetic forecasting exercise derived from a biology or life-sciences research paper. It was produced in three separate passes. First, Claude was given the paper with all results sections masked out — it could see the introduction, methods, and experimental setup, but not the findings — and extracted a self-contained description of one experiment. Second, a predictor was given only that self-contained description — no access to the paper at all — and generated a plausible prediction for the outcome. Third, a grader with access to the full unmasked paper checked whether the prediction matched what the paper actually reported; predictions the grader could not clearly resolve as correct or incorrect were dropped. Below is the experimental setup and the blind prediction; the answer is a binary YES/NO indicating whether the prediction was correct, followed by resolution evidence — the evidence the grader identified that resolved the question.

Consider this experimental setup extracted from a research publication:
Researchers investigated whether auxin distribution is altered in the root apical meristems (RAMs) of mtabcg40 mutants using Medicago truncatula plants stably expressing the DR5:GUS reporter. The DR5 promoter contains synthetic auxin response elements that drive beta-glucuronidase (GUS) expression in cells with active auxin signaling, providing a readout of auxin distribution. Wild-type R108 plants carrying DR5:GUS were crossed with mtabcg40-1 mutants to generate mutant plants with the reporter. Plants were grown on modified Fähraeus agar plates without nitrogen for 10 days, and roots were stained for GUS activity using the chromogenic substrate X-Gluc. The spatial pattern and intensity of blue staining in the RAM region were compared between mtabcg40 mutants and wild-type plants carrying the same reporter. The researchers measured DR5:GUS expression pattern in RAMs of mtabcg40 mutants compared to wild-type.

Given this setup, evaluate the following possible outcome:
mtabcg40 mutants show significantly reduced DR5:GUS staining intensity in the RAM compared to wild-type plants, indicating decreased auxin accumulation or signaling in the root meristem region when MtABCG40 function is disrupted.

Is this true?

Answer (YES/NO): NO